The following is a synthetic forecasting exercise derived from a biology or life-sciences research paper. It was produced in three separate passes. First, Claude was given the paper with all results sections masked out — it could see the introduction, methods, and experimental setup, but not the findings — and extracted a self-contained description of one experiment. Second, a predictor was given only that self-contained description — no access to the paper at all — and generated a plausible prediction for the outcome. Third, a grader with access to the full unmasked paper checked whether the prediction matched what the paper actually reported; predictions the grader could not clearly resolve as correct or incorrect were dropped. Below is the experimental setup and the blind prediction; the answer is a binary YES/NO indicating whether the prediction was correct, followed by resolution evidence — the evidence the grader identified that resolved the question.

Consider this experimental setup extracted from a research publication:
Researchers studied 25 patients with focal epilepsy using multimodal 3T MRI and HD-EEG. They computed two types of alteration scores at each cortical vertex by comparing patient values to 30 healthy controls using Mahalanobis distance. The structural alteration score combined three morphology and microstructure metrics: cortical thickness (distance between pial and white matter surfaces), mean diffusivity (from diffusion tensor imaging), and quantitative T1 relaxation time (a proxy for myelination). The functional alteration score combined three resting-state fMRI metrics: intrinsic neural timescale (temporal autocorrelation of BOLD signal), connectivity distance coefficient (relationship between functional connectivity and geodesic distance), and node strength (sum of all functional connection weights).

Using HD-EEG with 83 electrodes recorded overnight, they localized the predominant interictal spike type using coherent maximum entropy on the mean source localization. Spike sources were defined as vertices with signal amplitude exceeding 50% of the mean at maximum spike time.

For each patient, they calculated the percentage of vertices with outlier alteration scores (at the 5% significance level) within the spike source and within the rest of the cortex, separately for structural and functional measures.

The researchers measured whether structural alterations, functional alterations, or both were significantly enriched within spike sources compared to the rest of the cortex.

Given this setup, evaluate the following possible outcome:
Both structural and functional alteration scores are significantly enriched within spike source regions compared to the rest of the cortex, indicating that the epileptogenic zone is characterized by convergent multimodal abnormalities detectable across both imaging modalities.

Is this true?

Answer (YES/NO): NO